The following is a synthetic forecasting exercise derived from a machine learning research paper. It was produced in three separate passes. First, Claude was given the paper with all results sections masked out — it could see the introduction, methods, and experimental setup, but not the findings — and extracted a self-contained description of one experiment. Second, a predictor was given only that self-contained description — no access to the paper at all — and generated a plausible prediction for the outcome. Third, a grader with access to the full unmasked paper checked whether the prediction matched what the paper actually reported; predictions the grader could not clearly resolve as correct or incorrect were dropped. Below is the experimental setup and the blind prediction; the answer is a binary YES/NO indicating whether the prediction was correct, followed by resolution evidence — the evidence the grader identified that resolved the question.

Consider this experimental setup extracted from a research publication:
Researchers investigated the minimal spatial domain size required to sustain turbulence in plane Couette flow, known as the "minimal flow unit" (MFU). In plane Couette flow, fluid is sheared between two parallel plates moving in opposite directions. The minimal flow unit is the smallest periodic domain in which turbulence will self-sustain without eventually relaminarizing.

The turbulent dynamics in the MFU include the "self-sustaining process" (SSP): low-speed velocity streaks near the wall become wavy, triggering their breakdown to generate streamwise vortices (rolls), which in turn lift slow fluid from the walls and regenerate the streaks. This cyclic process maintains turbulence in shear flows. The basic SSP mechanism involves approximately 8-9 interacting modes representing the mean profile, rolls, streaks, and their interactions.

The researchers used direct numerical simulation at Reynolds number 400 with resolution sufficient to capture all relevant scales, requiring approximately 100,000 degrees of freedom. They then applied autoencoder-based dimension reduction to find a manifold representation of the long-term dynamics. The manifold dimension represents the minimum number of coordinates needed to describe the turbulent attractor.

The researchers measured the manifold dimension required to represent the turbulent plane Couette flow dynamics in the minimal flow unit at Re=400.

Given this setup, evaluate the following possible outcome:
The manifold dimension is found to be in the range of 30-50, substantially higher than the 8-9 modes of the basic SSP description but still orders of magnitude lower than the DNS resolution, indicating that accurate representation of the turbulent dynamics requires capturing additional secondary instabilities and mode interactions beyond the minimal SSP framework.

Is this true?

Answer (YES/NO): YES